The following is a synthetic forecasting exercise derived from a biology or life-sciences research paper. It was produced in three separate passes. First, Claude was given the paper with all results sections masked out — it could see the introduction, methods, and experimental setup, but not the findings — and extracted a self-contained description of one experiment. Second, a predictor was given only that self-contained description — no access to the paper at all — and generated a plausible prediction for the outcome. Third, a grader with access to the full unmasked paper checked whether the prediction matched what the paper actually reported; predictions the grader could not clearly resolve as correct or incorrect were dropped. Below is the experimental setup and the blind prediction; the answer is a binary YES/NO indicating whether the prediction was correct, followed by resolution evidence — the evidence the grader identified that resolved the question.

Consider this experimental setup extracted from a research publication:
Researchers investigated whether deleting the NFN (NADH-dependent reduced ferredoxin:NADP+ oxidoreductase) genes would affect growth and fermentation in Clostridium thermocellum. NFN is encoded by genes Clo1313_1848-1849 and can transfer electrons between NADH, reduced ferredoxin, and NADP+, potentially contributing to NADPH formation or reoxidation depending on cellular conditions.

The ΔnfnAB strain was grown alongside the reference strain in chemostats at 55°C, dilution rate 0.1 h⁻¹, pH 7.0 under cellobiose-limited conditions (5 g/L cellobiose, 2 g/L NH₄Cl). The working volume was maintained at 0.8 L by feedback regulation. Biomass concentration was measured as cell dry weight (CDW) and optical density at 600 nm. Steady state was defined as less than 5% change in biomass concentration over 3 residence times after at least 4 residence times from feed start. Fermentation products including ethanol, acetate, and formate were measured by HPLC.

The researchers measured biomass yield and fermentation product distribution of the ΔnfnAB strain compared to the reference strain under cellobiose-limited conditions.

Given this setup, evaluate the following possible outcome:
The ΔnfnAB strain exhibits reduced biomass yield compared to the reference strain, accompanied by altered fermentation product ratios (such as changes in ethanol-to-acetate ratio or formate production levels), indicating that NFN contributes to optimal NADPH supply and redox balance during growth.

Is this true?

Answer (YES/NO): NO